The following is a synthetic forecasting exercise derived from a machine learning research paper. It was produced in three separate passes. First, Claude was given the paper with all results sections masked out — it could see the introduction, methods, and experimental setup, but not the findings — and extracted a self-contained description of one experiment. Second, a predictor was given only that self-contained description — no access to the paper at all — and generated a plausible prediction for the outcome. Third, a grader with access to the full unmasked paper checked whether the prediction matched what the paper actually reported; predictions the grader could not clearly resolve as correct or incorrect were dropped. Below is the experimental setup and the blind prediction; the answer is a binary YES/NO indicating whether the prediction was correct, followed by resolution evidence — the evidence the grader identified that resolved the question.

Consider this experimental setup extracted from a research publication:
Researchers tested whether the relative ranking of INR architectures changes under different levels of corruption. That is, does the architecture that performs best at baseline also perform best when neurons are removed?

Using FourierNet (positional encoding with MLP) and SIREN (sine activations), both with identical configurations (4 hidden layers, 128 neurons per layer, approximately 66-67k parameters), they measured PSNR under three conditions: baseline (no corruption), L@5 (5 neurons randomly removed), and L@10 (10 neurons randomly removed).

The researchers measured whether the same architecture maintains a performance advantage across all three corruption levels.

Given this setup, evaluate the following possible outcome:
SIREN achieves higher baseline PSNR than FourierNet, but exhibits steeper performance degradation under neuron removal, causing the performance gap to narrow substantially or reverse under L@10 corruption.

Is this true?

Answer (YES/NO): YES